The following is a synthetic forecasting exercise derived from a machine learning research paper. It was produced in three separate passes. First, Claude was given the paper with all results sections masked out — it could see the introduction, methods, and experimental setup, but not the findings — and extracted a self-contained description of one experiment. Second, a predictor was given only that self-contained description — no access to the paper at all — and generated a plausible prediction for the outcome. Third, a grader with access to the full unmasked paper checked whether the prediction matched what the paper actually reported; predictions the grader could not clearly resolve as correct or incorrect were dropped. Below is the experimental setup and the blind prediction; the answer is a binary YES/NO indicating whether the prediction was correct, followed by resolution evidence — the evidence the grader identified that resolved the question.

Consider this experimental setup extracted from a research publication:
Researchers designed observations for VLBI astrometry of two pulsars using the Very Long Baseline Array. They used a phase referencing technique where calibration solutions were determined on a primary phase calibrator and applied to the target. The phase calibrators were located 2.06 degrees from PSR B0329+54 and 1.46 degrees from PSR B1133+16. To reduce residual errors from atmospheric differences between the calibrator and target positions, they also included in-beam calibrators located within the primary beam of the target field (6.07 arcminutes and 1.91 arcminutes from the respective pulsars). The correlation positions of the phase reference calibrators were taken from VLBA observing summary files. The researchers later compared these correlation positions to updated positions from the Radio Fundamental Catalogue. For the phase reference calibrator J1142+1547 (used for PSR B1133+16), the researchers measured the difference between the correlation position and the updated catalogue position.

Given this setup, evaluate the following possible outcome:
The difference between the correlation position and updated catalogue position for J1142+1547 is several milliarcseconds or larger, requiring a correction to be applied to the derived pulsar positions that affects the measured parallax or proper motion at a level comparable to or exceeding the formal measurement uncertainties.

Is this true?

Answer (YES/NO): NO